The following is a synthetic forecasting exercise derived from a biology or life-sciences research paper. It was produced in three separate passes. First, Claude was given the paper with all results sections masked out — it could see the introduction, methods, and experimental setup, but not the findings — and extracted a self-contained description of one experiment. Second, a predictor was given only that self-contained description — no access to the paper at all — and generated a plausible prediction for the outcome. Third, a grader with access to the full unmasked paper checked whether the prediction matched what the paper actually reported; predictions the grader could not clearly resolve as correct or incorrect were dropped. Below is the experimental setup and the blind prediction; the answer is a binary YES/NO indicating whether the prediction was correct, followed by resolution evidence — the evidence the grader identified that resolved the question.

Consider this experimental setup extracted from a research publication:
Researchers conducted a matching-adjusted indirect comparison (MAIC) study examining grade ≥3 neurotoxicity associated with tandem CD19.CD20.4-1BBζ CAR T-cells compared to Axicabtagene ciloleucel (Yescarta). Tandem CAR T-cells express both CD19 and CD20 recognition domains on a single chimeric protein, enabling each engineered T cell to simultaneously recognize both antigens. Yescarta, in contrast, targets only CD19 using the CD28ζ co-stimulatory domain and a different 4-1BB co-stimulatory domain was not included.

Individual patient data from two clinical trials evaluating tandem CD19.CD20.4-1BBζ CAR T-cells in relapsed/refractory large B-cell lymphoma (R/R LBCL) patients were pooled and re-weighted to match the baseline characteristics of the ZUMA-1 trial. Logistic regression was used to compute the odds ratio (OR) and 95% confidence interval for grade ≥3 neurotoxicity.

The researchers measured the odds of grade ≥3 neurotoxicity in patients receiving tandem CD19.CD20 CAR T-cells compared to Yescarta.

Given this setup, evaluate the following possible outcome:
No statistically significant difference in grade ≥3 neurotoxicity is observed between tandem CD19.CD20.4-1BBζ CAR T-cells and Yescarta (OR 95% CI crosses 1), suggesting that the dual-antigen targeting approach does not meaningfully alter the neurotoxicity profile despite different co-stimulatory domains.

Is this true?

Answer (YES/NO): NO